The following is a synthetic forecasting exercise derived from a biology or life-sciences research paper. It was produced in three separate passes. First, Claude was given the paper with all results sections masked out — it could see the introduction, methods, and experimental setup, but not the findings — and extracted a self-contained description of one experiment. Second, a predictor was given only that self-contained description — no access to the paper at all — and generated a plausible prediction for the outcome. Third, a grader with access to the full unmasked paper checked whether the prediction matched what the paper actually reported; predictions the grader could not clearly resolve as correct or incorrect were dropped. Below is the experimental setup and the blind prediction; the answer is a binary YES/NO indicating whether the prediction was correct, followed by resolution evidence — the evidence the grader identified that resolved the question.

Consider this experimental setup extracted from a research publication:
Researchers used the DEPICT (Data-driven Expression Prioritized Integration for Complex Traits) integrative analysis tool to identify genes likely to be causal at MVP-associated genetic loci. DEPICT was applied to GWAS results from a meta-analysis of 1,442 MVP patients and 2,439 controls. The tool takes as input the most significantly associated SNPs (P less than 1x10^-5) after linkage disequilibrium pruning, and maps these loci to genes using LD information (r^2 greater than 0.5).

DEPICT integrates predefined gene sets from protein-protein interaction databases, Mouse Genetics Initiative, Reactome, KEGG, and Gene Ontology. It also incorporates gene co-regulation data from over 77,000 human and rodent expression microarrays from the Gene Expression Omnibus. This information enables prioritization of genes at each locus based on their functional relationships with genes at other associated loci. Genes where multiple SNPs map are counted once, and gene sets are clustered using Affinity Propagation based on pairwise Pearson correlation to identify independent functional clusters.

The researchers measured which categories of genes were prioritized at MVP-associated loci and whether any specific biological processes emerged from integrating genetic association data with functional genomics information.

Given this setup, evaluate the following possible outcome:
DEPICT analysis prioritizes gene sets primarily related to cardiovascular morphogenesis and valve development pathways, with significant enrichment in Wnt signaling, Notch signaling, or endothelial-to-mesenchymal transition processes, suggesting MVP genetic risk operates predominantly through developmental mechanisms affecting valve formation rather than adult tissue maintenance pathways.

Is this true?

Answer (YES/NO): NO